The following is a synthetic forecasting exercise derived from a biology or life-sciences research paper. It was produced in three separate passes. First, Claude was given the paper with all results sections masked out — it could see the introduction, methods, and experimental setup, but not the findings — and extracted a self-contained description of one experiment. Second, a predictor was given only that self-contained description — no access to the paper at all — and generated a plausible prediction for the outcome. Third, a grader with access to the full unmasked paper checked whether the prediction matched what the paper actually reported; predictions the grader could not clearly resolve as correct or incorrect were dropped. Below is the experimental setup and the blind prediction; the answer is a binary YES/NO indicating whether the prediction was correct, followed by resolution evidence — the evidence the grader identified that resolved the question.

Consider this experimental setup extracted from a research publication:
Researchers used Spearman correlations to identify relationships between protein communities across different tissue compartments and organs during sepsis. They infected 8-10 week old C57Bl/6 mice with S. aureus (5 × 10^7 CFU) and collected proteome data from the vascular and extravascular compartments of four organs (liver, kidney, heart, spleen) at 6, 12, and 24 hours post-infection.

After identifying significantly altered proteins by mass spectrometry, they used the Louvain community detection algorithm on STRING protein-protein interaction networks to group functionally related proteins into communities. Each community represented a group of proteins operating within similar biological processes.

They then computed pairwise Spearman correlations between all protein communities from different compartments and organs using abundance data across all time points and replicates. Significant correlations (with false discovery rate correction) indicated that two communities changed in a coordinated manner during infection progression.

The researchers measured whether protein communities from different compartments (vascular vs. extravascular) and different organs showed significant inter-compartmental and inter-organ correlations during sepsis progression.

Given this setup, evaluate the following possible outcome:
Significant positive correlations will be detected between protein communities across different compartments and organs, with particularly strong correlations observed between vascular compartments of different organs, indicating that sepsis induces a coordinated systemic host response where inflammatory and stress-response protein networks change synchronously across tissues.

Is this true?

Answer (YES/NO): NO